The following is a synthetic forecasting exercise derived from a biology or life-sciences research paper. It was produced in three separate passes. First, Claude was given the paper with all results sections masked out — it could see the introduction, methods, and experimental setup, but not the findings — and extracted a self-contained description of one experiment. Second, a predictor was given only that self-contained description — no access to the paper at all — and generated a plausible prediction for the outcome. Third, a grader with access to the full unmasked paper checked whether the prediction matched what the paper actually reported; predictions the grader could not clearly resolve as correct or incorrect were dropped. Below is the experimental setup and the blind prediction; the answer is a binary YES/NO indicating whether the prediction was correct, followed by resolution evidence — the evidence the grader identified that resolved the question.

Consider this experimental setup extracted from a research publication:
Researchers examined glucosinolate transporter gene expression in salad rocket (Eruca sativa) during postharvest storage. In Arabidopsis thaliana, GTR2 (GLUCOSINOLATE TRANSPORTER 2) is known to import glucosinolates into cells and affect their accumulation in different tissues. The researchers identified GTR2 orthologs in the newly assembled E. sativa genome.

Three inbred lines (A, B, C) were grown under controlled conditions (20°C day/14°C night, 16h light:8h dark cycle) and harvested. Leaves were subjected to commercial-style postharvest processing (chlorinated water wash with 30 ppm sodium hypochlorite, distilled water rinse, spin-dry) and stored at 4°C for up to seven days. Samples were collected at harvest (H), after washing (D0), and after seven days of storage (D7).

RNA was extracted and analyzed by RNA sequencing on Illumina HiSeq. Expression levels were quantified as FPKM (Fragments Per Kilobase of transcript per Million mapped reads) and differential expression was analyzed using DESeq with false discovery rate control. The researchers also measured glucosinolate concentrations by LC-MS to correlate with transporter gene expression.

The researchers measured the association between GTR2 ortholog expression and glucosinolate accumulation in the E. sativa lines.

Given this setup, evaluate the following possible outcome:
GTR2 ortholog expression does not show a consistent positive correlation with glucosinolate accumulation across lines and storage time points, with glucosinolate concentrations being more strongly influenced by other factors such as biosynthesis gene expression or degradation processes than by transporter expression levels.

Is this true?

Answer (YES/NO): NO